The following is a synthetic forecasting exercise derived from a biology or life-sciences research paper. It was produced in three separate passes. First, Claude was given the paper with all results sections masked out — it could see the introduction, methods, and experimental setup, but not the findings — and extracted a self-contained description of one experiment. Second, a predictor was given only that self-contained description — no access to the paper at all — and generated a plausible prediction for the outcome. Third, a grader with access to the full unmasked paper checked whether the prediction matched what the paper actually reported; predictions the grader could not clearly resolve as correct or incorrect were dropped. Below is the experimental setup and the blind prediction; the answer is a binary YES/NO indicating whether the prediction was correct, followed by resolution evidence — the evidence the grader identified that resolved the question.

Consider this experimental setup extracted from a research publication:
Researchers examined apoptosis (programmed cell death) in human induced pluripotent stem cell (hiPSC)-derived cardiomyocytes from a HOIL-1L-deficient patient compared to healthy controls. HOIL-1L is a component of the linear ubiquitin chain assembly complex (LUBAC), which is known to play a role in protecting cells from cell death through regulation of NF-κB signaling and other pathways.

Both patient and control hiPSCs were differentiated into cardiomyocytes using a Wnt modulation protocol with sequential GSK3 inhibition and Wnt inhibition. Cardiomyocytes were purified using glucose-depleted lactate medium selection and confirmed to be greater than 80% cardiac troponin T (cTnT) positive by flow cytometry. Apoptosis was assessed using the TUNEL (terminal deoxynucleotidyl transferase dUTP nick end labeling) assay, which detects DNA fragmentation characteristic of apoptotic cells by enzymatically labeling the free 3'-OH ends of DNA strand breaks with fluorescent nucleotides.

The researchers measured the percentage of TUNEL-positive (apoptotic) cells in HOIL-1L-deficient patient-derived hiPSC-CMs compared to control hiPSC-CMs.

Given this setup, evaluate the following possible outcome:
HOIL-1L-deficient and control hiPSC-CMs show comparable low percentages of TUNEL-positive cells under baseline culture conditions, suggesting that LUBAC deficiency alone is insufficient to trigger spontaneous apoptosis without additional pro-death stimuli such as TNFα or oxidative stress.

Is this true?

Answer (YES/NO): NO